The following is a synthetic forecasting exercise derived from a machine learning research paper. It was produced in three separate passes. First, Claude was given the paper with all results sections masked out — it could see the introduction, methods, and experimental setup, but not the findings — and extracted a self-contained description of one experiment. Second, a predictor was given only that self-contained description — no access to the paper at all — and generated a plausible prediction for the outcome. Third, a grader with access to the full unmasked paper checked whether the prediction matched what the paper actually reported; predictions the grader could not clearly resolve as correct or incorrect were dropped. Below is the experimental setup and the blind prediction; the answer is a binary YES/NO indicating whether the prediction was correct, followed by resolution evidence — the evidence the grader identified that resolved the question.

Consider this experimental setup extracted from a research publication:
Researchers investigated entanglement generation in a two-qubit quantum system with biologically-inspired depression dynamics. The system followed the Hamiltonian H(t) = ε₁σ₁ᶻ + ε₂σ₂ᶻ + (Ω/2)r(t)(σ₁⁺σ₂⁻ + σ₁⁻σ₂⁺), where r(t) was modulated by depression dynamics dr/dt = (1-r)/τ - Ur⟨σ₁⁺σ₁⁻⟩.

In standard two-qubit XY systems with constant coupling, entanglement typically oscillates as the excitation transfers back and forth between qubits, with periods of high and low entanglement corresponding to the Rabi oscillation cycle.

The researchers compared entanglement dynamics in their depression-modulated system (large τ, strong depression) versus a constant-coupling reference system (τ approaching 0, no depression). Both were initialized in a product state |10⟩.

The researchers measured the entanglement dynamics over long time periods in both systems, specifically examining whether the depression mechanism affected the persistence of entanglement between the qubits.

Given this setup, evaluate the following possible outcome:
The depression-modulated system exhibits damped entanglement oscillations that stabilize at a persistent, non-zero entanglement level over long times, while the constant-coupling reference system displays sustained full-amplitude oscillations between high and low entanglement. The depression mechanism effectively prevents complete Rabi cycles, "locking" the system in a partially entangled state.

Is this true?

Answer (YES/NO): NO